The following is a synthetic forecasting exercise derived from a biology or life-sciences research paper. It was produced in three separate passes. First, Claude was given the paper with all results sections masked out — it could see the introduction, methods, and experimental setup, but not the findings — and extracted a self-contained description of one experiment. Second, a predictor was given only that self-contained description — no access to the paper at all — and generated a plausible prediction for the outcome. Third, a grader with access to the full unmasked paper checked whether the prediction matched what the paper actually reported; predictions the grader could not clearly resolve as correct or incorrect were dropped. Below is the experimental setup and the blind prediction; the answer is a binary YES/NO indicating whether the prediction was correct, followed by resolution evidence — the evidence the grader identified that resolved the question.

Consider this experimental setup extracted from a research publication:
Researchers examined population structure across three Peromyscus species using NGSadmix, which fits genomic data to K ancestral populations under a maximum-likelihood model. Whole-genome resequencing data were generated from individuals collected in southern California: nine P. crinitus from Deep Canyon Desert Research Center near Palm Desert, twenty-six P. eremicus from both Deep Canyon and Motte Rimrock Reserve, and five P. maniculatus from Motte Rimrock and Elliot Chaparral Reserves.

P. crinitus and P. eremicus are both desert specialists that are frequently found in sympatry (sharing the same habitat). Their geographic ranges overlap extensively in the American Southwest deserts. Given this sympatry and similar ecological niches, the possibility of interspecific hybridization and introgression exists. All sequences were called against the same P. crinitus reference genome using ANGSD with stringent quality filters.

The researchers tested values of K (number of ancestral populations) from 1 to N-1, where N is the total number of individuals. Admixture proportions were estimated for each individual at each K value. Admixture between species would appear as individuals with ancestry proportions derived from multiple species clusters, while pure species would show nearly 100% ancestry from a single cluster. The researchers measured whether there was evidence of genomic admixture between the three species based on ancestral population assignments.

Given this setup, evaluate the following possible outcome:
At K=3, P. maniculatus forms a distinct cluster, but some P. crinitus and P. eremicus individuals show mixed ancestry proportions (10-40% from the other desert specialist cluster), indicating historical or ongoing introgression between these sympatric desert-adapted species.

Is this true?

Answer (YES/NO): YES